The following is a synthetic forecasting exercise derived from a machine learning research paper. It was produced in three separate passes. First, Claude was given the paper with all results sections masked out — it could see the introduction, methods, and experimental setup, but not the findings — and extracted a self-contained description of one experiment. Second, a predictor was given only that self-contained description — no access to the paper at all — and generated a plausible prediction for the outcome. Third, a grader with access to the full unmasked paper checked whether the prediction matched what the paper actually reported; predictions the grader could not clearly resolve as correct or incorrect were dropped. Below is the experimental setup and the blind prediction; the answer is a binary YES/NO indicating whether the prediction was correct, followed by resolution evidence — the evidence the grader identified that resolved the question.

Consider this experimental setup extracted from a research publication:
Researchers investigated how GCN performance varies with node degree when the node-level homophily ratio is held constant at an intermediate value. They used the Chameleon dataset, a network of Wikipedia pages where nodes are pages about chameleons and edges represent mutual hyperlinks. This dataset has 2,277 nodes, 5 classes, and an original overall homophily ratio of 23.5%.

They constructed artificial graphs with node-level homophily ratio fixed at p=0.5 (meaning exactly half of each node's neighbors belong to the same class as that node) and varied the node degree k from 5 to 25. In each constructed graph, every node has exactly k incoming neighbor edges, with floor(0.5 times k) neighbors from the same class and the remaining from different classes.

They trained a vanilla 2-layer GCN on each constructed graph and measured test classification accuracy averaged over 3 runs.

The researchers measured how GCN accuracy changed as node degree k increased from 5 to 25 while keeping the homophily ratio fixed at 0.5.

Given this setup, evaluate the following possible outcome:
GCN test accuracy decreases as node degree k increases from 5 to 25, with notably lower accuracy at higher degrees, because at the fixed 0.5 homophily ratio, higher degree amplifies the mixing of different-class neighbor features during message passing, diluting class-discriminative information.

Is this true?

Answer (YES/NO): NO